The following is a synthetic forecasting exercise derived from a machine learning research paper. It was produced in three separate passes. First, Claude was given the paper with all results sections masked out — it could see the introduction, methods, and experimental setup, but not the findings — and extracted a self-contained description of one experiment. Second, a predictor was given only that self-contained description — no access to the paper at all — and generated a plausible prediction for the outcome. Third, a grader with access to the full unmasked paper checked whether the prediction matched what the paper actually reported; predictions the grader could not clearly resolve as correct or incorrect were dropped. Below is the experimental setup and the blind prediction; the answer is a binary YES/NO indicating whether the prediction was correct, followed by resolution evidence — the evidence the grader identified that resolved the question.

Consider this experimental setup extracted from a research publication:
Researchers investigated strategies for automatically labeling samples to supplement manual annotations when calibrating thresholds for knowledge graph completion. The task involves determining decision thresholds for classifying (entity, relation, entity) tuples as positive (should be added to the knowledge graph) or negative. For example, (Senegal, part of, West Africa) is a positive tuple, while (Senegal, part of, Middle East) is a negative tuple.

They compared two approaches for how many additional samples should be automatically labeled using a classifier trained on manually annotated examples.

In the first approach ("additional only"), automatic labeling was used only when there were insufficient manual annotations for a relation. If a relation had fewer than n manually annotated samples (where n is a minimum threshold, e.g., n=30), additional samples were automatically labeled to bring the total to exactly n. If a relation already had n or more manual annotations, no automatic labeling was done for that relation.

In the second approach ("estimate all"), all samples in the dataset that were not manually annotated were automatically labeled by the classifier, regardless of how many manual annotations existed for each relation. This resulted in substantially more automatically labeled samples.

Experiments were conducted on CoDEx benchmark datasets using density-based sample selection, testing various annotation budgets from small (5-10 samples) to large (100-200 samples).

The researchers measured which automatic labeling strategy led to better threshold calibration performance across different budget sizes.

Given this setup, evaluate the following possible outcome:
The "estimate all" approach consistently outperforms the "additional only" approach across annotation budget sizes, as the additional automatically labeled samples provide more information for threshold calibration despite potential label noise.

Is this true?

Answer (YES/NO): NO